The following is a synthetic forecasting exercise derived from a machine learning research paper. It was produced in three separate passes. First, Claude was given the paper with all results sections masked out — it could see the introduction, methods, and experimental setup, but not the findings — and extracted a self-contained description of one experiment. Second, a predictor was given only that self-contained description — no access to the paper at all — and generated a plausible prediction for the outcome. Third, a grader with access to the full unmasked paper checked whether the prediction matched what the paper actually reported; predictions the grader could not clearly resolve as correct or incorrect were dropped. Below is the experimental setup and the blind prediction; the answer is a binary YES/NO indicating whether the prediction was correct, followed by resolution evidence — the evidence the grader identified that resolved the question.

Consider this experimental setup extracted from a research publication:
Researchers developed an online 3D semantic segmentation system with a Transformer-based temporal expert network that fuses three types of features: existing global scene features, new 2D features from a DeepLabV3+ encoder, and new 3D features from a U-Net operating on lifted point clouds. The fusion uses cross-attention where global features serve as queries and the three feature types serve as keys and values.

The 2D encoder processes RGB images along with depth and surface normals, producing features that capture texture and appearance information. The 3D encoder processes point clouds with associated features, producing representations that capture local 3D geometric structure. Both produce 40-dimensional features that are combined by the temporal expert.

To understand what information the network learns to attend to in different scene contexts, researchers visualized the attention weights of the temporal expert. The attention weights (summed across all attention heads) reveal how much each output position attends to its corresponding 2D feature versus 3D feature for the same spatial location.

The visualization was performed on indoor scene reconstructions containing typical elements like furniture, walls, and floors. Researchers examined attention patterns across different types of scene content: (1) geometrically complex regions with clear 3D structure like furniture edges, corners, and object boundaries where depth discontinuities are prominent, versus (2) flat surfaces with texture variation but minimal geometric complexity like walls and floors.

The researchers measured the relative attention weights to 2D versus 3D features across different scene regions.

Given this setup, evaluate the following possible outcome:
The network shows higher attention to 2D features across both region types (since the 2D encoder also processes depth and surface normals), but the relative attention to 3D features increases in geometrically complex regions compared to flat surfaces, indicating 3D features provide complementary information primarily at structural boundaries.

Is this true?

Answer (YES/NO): NO